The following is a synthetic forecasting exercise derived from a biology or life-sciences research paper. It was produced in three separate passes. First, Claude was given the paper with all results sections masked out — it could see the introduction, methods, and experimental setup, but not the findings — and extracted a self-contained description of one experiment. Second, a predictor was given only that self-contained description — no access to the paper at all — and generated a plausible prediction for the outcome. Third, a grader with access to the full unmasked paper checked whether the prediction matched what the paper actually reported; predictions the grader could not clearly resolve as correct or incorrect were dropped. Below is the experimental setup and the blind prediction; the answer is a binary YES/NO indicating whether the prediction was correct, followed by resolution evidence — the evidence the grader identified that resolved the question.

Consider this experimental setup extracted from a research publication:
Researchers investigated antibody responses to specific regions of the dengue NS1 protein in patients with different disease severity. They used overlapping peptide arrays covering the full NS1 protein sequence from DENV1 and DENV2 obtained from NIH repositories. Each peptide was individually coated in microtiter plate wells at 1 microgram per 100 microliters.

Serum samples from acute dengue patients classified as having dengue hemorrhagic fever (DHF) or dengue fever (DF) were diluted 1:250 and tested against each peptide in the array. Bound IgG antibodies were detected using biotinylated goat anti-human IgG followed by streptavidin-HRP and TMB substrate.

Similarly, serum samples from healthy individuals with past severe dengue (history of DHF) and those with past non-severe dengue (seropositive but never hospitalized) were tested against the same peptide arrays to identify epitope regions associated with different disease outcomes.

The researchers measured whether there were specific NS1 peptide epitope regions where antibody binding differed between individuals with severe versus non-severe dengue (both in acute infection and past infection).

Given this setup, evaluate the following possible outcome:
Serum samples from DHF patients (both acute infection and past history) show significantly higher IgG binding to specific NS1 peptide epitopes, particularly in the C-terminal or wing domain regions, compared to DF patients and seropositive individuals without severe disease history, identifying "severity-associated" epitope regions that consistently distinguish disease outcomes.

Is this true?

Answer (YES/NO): NO